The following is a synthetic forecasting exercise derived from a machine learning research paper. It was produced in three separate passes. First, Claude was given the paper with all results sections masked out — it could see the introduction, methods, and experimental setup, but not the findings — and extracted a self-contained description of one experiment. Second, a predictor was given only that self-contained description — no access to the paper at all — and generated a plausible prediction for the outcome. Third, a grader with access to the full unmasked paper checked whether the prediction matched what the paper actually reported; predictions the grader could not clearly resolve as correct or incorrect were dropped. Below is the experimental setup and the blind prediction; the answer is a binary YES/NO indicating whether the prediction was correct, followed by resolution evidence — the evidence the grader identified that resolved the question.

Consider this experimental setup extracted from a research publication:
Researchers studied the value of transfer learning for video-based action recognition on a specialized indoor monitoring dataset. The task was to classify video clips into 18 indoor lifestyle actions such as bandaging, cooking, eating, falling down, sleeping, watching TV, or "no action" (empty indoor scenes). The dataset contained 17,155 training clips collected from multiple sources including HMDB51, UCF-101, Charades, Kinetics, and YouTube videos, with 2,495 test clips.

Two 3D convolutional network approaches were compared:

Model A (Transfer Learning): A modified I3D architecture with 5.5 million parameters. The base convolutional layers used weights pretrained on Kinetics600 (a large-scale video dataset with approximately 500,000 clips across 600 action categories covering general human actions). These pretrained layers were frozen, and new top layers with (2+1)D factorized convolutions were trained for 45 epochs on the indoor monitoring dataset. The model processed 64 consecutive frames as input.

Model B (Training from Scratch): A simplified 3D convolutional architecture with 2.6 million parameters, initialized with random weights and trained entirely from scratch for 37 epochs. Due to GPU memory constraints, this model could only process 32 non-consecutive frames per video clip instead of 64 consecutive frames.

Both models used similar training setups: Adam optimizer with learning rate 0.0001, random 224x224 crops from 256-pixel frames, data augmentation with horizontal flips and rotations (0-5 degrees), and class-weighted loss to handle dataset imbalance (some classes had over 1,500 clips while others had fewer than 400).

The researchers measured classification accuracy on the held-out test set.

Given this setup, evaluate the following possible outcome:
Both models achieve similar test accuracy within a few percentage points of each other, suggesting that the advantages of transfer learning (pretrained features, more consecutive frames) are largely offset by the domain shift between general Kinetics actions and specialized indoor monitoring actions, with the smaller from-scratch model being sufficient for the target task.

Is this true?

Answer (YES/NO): NO